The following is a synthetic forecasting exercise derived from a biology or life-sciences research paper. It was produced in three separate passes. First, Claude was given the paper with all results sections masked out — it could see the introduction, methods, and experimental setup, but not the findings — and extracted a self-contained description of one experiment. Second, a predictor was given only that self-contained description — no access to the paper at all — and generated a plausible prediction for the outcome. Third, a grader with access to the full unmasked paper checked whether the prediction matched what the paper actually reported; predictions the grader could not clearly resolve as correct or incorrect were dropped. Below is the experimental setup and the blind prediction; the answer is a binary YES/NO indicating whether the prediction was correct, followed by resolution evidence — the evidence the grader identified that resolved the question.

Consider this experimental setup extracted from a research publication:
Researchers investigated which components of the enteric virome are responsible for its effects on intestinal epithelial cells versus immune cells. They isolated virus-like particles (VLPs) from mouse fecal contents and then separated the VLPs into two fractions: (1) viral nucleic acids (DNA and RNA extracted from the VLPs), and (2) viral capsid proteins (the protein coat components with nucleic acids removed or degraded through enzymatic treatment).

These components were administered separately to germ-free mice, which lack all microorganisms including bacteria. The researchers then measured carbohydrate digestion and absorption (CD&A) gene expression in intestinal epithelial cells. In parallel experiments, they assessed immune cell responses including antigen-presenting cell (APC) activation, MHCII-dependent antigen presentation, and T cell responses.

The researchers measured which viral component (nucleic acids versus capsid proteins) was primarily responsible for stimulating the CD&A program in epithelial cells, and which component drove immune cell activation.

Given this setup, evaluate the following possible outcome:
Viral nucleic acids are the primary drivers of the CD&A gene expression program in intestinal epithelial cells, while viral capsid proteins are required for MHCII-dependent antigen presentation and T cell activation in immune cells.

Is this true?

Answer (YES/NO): YES